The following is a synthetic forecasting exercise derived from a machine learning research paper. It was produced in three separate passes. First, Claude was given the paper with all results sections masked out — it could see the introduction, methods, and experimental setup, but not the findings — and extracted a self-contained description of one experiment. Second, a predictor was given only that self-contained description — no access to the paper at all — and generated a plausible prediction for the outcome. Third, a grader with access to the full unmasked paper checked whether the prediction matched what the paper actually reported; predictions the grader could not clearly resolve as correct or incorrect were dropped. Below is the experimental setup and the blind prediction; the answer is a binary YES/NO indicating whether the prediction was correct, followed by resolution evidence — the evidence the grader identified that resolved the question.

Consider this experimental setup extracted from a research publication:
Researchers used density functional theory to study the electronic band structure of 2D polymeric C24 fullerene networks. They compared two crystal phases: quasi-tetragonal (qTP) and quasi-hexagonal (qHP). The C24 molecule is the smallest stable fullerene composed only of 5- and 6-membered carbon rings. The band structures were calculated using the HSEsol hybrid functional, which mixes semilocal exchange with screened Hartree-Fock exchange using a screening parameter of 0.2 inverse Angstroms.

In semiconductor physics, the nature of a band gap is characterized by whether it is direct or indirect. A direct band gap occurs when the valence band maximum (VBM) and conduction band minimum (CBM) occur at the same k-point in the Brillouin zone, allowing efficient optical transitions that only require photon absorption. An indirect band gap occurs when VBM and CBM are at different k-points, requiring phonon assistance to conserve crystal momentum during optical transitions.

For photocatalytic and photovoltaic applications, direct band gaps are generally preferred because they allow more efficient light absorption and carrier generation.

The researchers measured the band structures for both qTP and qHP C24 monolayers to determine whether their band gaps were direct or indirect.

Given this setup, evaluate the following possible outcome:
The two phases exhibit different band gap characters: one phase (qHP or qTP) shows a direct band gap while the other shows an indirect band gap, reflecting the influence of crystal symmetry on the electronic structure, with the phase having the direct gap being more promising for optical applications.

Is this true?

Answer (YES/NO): YES